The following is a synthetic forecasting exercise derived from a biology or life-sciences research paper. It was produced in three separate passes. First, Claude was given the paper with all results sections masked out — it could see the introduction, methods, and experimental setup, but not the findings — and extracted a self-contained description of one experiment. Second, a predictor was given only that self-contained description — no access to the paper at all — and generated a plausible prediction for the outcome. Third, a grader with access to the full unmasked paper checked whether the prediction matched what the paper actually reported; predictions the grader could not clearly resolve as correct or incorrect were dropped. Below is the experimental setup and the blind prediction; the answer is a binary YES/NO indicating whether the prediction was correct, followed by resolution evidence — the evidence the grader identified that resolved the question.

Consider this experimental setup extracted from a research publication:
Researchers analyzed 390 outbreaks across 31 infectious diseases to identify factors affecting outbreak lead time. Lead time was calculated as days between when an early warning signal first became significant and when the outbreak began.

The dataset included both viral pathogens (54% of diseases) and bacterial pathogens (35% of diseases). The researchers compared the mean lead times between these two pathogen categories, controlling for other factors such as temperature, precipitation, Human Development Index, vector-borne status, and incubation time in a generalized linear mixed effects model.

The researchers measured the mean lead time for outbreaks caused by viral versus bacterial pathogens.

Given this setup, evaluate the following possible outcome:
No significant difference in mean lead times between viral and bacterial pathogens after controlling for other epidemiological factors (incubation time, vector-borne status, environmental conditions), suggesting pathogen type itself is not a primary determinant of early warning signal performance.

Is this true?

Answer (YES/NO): NO